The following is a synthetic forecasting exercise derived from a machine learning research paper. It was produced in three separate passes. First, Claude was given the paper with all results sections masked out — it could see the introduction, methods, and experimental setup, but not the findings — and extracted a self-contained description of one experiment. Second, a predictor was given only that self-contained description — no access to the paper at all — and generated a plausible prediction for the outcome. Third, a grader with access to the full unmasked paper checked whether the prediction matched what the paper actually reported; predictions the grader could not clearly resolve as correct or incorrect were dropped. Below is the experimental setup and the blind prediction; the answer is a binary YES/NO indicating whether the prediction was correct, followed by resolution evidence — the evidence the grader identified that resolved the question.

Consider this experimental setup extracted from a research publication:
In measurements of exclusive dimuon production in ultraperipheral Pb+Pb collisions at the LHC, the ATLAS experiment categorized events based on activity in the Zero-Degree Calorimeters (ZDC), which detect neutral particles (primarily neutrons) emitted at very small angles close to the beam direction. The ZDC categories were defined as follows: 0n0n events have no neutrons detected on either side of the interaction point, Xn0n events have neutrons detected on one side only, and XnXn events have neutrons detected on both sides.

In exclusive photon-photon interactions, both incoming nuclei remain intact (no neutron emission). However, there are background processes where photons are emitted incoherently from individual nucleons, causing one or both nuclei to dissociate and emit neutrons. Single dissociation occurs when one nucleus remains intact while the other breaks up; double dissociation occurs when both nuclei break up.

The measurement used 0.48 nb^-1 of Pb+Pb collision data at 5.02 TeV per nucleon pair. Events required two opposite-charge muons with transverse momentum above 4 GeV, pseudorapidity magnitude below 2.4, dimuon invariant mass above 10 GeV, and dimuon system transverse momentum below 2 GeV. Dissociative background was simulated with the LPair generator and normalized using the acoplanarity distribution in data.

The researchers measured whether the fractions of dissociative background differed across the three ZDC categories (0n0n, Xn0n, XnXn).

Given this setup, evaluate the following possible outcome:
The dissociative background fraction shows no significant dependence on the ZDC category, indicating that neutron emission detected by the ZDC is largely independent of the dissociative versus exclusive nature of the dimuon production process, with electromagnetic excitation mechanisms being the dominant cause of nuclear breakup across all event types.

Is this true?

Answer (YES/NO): NO